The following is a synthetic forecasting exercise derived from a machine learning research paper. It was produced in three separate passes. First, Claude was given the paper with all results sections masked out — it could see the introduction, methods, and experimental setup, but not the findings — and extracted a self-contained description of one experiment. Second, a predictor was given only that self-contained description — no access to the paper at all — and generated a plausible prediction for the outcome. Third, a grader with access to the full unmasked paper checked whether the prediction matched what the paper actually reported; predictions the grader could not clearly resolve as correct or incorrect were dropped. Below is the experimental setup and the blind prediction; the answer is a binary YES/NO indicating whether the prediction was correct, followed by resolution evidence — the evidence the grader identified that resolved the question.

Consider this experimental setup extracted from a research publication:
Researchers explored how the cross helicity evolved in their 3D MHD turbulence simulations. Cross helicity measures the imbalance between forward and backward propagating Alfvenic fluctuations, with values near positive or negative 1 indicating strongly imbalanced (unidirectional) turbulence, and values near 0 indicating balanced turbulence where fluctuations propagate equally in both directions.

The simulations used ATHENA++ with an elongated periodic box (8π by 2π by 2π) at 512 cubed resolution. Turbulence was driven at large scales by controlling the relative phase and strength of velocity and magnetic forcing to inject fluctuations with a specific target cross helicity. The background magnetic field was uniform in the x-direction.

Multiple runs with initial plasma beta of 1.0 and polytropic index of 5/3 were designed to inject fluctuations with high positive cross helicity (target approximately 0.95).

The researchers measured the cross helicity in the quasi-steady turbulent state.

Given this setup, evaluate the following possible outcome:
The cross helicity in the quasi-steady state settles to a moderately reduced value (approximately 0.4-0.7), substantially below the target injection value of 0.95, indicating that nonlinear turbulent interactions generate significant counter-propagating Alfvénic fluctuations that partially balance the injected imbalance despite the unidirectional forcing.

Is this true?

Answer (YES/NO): NO